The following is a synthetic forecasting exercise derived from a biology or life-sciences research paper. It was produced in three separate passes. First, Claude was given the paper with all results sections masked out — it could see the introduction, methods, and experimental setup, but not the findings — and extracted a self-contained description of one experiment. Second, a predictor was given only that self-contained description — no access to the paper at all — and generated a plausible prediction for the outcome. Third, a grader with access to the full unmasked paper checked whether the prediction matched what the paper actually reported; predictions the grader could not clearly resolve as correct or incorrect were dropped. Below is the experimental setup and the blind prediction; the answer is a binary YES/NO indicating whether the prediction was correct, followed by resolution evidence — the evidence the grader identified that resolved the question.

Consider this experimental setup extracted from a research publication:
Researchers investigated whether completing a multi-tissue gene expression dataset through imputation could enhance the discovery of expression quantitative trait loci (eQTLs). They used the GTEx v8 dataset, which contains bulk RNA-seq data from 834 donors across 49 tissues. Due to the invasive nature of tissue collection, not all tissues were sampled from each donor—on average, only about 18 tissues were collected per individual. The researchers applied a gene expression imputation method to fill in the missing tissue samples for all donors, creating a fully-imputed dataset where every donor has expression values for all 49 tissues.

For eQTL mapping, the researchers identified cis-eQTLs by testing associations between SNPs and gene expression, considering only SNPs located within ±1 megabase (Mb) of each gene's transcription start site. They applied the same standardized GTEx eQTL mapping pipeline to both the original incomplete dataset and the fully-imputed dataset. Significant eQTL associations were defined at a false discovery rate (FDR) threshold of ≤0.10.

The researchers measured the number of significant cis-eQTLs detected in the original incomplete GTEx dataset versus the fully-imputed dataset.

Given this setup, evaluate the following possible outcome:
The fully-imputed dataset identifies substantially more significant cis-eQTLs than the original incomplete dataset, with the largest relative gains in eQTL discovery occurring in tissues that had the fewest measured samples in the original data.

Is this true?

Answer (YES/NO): YES